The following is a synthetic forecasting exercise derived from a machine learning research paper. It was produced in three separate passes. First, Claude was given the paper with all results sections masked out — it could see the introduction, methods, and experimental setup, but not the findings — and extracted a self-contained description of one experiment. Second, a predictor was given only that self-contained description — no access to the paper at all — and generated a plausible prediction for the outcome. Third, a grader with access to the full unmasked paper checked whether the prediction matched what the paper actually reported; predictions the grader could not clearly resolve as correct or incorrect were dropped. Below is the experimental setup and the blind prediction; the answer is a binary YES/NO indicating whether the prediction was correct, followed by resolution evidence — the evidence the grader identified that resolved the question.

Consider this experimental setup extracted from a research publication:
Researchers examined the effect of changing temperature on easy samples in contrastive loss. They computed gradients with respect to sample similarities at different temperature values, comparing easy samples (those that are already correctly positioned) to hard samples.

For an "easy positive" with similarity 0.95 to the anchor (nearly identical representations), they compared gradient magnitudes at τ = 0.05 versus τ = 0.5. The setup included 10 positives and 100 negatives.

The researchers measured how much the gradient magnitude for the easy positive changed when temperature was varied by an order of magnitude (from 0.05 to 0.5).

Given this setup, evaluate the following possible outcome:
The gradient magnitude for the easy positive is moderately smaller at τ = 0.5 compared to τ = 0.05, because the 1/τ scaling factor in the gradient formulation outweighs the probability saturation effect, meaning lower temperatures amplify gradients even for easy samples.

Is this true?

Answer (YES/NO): NO